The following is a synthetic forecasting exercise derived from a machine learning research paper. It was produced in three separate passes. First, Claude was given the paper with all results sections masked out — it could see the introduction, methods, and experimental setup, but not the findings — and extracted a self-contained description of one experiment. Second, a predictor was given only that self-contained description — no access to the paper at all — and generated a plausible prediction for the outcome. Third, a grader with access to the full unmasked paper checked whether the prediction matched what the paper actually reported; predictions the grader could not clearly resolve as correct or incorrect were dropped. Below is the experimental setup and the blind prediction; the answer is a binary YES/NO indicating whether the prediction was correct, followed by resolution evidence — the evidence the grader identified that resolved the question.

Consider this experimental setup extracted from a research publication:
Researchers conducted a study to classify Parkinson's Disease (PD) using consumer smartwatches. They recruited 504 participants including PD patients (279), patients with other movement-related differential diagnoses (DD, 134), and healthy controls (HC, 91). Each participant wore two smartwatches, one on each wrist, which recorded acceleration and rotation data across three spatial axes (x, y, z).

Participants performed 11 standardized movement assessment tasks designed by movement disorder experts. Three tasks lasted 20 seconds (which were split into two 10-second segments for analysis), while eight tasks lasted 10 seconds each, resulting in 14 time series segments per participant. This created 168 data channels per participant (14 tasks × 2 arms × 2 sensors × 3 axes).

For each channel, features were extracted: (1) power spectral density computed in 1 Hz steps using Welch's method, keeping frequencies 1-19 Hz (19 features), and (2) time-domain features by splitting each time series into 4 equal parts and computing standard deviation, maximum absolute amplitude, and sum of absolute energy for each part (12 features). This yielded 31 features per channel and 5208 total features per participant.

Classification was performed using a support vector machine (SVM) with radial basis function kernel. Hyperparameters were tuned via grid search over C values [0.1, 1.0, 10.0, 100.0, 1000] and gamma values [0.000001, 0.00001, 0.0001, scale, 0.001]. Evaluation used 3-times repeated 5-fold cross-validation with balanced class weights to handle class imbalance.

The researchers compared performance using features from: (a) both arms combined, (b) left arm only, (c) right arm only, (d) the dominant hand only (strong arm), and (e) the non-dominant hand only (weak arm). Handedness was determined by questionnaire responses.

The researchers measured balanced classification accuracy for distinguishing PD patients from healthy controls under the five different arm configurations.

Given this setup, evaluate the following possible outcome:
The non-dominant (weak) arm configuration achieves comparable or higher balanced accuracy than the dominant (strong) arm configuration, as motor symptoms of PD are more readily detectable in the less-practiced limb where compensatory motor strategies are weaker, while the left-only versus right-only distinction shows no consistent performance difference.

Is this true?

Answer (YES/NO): NO